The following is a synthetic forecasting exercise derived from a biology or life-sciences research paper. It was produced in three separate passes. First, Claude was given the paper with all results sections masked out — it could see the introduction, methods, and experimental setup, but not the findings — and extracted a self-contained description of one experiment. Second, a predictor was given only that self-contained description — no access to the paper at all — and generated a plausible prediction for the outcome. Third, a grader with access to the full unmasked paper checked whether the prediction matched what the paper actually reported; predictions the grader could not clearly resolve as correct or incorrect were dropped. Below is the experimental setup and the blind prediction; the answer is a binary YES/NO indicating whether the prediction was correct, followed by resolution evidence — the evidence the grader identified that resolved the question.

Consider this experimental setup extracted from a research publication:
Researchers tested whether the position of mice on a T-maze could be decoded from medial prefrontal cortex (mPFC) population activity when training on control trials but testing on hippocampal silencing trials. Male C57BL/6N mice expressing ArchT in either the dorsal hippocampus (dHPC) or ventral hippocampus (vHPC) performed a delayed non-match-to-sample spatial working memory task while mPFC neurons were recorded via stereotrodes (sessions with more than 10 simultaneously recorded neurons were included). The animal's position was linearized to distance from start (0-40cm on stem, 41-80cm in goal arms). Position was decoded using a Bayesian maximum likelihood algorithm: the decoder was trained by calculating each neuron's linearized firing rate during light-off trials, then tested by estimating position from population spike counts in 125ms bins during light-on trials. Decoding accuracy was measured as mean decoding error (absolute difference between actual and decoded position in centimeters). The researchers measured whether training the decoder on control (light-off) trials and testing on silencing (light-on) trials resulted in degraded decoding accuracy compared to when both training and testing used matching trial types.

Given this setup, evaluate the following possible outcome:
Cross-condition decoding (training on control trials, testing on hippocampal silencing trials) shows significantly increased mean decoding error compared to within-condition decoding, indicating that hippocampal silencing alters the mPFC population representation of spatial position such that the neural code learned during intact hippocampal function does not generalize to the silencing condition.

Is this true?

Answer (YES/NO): NO